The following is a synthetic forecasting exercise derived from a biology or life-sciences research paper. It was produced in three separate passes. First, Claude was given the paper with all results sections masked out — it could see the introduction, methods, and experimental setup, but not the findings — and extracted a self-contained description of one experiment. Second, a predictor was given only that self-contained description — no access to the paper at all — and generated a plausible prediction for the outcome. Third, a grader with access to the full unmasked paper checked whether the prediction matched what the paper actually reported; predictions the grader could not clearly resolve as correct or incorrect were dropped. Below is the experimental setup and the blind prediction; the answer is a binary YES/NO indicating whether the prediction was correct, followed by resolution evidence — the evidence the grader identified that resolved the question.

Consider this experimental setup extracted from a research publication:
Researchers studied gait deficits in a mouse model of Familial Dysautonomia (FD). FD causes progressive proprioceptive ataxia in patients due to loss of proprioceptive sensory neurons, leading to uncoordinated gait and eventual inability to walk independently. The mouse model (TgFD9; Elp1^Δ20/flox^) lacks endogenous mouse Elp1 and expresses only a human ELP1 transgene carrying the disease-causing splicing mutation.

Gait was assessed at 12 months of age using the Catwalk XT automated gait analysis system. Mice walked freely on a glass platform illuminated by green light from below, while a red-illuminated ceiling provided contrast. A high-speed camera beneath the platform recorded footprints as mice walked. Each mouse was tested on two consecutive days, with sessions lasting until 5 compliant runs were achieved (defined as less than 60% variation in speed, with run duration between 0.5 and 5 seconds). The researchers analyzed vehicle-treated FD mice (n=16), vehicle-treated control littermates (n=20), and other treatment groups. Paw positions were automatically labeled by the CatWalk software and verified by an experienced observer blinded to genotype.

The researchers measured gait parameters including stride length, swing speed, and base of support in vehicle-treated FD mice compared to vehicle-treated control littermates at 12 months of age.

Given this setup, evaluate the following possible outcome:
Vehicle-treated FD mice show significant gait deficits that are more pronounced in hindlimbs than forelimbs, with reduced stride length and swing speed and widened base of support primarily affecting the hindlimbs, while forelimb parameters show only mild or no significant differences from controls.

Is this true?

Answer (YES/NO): NO